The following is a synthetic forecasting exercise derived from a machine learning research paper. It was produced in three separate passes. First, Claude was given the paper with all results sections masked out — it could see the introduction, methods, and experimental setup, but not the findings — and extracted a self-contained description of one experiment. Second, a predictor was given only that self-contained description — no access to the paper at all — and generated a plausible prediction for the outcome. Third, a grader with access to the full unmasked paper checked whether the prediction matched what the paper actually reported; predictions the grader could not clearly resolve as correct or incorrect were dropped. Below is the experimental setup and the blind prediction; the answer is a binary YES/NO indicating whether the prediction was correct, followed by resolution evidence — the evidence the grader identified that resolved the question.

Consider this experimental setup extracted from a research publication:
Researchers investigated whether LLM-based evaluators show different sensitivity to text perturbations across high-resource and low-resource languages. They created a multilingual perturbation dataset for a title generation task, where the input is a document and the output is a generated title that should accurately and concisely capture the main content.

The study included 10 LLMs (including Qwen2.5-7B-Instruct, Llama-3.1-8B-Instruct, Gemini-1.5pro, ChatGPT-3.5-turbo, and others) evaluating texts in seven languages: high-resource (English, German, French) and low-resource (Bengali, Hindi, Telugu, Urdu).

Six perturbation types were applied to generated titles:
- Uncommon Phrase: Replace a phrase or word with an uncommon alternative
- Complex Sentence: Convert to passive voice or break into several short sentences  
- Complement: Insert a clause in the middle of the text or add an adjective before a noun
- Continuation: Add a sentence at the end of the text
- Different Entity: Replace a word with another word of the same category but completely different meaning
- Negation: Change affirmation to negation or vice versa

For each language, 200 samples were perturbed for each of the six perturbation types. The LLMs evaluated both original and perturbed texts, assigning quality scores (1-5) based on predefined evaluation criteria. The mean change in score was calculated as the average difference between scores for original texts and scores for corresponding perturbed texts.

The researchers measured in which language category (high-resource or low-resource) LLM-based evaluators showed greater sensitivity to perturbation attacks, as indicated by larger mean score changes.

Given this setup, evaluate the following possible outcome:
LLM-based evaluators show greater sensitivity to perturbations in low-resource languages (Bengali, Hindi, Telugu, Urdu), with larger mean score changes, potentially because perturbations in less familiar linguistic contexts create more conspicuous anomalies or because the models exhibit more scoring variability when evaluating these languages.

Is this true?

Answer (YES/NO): NO